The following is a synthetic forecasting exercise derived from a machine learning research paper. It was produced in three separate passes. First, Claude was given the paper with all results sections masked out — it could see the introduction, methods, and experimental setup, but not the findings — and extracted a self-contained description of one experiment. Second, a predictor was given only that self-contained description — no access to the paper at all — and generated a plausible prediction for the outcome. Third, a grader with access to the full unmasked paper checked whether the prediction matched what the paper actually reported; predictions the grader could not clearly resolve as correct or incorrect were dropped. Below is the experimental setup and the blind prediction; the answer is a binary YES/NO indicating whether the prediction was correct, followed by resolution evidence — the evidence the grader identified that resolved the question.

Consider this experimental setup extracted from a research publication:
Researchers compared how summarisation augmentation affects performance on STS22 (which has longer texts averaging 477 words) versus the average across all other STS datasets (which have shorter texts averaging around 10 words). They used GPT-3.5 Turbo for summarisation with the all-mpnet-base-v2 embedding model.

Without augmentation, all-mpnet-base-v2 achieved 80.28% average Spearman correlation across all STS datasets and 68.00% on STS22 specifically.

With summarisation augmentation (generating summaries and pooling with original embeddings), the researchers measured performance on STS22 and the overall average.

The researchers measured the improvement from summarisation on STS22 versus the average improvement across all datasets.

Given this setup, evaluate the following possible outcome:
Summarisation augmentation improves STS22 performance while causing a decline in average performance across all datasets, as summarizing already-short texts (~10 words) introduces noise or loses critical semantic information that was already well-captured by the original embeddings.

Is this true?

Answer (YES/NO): NO